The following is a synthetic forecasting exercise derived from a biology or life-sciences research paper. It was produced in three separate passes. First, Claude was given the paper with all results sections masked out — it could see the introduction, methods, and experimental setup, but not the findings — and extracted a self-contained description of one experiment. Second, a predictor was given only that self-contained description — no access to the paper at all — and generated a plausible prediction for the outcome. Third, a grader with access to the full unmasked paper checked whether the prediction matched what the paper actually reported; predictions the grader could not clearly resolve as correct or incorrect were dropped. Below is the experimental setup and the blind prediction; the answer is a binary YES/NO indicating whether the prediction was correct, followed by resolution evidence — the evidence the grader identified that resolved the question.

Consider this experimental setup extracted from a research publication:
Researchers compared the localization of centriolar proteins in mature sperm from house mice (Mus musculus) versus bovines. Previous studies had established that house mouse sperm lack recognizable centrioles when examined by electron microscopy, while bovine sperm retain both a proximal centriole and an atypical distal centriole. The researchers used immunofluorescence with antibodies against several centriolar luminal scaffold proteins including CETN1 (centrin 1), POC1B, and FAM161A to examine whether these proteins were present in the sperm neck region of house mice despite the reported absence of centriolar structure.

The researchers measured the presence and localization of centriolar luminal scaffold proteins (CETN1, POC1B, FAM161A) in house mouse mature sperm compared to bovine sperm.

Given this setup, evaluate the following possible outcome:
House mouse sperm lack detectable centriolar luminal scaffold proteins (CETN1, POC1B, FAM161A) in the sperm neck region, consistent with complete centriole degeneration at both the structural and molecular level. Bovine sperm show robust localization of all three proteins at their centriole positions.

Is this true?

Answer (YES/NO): NO